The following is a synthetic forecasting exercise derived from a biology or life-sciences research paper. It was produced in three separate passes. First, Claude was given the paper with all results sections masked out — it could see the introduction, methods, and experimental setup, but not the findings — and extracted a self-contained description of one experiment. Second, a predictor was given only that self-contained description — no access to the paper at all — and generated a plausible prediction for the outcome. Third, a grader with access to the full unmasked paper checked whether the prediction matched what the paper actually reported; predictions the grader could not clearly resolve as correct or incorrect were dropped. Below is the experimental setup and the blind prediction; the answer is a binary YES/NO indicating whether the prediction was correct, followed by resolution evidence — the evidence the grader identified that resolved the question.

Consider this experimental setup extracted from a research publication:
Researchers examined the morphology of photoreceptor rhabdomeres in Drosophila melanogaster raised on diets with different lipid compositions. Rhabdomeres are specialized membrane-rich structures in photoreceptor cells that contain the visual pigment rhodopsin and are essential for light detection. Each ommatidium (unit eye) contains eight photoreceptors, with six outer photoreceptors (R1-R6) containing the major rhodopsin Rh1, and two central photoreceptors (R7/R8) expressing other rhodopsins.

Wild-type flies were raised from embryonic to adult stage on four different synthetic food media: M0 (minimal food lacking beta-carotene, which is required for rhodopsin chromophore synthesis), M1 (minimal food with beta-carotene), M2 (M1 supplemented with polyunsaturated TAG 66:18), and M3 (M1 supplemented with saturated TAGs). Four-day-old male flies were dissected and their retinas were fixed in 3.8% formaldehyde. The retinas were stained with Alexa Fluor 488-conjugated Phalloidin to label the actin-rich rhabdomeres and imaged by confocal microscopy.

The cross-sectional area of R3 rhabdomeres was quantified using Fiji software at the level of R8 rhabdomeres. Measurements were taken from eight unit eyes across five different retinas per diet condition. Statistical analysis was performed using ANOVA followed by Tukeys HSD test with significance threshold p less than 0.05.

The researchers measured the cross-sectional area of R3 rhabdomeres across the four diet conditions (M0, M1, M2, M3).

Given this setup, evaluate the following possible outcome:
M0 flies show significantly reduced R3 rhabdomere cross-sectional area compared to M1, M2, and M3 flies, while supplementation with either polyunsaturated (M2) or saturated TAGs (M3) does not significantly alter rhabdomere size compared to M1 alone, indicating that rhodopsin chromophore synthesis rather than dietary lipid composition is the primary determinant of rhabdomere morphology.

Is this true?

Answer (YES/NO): NO